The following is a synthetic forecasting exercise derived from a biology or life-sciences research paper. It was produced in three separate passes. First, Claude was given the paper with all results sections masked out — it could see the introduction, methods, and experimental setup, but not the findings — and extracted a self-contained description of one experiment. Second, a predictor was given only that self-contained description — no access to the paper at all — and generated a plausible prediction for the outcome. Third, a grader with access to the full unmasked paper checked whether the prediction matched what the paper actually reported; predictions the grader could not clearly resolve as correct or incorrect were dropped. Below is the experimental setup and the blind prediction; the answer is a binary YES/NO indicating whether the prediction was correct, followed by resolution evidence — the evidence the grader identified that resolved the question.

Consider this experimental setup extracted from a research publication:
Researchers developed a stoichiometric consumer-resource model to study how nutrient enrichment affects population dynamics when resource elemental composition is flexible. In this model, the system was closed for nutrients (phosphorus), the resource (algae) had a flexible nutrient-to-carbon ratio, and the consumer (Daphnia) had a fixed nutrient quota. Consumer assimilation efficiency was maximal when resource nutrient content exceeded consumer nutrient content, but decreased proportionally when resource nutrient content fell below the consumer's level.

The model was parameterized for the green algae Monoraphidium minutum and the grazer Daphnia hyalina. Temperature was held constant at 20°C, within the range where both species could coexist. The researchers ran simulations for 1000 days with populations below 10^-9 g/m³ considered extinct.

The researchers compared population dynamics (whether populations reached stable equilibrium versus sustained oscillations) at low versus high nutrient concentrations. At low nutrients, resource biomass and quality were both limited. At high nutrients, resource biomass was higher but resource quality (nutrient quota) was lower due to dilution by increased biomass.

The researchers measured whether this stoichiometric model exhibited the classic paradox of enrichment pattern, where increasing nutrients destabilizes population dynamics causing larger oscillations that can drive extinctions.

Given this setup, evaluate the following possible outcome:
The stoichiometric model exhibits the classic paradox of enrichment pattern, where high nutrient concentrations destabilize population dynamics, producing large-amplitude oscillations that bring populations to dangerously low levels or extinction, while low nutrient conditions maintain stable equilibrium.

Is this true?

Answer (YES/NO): NO